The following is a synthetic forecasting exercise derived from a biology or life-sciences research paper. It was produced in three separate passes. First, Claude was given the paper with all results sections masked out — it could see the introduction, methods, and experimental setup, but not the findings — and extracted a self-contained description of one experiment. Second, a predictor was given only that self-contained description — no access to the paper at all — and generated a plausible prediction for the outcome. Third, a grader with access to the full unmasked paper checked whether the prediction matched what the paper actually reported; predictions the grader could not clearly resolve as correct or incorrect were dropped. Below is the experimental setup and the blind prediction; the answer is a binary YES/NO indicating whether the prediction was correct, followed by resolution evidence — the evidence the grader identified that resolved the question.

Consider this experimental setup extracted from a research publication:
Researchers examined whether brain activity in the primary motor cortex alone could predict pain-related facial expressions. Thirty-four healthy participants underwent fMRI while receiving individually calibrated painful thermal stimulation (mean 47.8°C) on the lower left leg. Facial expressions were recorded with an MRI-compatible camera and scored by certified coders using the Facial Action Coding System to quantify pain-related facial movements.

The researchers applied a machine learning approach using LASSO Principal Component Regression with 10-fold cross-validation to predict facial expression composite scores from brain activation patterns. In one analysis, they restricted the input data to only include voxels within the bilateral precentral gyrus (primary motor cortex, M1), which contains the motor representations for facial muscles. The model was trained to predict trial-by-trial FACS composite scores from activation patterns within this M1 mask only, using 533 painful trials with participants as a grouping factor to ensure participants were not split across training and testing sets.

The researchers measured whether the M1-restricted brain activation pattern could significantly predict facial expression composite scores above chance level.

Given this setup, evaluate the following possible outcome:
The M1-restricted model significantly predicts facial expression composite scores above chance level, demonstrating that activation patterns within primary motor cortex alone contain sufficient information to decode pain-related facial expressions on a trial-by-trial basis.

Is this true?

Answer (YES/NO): NO